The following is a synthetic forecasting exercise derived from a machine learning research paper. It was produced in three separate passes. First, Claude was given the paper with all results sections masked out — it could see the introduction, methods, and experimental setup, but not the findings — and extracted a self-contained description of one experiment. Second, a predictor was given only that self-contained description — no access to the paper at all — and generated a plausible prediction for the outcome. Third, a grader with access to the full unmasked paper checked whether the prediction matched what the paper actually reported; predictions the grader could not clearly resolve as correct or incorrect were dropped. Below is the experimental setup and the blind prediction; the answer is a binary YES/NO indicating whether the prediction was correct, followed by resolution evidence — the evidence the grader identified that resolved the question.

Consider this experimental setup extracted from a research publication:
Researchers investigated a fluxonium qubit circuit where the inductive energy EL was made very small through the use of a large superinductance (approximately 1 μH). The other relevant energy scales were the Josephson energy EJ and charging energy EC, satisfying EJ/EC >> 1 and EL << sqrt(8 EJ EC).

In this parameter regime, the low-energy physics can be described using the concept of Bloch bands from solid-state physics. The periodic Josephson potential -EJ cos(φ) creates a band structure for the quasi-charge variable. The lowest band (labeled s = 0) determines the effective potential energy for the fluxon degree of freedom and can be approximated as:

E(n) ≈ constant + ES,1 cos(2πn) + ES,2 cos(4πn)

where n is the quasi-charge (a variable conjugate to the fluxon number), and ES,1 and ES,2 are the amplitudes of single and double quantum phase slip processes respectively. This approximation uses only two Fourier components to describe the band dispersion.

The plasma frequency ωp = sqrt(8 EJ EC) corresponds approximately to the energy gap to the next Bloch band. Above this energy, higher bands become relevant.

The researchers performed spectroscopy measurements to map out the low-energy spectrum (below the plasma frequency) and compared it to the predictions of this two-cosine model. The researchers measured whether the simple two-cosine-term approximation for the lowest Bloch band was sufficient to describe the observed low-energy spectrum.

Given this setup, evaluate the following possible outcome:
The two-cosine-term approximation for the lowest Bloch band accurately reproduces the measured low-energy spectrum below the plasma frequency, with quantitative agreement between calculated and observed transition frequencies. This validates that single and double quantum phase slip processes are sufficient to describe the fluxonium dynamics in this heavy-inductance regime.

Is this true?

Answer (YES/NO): YES